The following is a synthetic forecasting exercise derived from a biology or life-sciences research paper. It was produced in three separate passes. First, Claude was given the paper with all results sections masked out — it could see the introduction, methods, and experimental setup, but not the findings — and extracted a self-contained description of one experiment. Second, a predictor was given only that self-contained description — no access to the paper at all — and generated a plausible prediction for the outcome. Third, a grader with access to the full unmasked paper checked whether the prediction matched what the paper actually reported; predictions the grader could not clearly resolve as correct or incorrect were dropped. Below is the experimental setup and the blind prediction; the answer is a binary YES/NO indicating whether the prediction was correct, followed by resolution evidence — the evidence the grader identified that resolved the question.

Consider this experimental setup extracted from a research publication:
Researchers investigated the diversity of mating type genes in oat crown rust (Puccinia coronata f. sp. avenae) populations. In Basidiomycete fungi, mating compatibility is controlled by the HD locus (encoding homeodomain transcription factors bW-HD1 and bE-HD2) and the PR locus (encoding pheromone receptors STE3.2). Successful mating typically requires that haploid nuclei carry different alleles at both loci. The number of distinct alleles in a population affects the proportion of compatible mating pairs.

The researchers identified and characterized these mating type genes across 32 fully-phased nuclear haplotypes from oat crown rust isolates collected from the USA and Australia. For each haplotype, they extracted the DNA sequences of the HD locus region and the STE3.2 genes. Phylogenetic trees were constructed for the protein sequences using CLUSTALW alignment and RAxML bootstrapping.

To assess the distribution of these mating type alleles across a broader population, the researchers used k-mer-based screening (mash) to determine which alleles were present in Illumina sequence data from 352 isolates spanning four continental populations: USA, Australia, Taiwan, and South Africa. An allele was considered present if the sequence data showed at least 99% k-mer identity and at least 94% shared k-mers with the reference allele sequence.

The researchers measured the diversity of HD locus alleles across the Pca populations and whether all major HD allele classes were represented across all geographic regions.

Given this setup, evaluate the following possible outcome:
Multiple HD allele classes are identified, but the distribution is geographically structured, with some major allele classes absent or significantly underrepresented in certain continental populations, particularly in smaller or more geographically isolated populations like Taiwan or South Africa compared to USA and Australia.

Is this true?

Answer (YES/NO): YES